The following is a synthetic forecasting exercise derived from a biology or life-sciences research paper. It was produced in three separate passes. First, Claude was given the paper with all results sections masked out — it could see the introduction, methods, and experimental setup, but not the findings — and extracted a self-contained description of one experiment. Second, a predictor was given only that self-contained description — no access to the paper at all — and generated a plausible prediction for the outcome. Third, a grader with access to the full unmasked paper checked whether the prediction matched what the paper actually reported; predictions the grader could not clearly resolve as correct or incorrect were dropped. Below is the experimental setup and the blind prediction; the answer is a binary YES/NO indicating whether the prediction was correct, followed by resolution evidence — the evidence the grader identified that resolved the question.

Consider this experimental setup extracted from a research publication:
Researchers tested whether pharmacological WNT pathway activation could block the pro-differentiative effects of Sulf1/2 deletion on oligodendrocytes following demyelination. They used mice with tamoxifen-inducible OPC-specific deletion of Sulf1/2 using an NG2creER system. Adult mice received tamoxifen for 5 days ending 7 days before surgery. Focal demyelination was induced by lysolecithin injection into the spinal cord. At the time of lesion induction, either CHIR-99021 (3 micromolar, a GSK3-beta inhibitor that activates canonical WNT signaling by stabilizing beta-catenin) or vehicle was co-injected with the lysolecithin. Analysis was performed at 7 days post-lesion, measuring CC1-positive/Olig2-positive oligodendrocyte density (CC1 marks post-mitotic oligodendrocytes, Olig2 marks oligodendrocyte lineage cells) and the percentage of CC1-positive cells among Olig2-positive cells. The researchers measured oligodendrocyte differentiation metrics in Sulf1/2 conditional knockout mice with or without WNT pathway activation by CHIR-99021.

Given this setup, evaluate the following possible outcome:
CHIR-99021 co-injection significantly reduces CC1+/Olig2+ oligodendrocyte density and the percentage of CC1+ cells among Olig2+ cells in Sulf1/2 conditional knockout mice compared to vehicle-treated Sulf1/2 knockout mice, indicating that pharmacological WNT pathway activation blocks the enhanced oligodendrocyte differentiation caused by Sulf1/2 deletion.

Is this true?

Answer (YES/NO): NO